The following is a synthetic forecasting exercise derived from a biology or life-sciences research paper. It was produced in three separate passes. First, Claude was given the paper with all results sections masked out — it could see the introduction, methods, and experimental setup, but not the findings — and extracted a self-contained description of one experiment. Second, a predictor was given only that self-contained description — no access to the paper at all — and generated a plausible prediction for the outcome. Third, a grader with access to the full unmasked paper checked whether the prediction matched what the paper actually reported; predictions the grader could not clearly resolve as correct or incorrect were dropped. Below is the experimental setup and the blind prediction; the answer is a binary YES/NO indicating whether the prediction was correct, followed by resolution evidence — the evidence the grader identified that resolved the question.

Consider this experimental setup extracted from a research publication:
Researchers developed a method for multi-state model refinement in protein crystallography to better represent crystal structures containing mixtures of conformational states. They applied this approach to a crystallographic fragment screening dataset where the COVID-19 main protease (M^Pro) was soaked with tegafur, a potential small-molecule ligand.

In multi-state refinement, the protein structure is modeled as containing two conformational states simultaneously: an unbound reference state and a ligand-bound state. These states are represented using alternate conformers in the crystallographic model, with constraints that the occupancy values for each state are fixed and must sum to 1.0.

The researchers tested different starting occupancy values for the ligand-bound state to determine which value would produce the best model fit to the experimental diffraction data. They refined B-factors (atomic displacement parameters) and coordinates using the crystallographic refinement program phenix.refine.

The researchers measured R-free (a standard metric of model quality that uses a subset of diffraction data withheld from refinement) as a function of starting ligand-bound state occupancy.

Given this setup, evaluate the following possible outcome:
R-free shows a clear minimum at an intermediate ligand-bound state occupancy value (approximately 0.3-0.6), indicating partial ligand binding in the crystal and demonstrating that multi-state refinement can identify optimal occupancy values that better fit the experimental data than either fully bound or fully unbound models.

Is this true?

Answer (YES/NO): YES